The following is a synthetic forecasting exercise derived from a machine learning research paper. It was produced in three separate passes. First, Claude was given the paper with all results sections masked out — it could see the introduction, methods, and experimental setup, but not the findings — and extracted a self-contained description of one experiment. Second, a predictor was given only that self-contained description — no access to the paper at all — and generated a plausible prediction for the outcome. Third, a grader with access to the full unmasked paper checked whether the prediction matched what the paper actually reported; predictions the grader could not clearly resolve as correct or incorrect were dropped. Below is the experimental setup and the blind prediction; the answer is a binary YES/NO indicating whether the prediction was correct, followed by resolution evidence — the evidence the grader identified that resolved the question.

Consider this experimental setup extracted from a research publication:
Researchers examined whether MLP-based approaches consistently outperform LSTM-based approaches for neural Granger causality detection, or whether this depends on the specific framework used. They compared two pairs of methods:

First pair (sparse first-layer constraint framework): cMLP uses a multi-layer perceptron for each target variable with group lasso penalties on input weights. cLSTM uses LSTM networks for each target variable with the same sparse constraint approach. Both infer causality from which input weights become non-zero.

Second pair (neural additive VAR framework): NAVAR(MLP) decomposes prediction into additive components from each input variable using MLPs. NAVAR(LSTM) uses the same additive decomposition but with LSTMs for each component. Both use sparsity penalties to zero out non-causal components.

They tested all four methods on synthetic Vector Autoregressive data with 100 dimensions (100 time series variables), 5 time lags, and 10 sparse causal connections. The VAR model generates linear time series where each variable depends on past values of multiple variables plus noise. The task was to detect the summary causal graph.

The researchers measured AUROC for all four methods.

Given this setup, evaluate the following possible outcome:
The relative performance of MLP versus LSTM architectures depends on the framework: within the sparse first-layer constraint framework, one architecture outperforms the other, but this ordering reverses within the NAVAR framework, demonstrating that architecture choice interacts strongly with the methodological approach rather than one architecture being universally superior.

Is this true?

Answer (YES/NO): NO